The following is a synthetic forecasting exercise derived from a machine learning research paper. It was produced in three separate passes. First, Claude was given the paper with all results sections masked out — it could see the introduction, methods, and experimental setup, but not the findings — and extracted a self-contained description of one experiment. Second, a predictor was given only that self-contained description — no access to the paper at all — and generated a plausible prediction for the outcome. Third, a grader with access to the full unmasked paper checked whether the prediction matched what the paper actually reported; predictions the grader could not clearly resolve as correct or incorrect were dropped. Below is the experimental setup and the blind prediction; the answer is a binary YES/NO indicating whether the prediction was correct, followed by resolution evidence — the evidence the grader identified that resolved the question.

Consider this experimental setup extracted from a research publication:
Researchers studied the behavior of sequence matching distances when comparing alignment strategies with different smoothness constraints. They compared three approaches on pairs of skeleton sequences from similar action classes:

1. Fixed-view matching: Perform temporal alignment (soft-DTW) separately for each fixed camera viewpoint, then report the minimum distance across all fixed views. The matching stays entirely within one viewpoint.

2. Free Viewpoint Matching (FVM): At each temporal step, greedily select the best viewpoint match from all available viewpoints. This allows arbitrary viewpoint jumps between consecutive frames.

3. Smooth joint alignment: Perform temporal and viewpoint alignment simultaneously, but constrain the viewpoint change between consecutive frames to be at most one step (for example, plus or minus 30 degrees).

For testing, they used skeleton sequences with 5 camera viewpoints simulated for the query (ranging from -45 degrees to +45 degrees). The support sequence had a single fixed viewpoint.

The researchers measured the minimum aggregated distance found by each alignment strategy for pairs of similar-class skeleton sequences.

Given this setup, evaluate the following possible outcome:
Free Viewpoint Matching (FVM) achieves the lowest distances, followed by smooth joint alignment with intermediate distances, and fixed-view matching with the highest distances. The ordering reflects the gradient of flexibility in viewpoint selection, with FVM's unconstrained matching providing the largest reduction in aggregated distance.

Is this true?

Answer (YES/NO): YES